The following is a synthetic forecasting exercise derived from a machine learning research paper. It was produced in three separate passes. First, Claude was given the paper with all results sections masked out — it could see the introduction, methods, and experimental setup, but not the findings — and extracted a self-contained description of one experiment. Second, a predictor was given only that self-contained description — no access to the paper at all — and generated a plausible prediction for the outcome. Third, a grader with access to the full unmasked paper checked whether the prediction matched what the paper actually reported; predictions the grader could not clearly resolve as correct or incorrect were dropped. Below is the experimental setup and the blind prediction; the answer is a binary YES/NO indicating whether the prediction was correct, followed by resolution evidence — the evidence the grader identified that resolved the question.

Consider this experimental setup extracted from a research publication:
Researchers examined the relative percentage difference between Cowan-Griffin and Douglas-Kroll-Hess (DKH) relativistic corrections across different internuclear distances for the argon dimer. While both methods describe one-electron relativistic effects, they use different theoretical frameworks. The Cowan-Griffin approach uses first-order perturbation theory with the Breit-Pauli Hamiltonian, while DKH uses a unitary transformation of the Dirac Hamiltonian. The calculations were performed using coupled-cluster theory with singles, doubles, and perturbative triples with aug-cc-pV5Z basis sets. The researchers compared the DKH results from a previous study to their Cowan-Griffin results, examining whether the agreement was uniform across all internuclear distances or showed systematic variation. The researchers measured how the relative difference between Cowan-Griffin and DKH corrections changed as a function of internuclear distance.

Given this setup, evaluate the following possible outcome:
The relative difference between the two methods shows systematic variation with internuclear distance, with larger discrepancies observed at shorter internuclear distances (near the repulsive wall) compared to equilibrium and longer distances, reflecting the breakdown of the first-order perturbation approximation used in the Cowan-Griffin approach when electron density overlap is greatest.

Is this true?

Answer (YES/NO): NO